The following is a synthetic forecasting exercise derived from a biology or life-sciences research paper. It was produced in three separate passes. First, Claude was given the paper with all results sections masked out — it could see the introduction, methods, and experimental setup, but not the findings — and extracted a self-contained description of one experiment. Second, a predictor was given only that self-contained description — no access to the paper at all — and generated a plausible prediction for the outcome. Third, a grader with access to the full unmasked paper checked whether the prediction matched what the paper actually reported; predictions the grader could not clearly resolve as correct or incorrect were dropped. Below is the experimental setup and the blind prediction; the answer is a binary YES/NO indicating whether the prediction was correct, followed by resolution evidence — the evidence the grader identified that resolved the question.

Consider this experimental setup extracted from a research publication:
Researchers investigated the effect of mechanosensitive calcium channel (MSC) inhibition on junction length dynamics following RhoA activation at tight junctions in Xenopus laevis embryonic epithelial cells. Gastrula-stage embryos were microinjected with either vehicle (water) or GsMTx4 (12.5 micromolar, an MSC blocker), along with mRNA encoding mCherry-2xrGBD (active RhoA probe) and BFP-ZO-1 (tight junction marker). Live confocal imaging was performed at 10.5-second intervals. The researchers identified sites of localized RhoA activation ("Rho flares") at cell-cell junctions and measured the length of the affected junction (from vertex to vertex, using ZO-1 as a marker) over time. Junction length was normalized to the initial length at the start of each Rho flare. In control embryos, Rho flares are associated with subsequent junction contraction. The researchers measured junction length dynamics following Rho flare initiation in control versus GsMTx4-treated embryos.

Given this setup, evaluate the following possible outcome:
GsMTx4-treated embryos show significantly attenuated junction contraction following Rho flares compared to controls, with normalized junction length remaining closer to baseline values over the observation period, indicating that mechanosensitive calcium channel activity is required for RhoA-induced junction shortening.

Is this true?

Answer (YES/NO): YES